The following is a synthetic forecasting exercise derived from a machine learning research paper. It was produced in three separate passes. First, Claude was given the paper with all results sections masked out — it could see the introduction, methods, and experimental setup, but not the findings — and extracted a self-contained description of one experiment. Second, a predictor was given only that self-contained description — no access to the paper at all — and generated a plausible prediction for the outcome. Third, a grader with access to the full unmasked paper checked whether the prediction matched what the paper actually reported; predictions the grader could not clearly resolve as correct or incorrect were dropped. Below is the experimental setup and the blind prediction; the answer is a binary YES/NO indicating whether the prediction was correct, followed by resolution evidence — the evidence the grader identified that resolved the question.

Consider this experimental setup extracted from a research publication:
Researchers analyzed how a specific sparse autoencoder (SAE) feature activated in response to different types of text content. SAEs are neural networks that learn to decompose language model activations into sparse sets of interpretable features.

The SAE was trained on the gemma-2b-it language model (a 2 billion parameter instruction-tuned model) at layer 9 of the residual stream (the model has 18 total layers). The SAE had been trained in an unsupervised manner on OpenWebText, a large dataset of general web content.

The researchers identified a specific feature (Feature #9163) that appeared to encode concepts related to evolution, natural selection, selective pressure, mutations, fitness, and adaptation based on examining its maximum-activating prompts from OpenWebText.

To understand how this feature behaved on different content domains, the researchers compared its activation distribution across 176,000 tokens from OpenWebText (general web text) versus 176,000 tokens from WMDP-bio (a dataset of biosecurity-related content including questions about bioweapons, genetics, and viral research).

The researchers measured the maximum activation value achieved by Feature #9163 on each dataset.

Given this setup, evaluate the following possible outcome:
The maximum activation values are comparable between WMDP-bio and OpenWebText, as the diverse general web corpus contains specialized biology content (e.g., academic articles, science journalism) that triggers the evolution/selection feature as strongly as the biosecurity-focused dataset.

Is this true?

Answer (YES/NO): NO